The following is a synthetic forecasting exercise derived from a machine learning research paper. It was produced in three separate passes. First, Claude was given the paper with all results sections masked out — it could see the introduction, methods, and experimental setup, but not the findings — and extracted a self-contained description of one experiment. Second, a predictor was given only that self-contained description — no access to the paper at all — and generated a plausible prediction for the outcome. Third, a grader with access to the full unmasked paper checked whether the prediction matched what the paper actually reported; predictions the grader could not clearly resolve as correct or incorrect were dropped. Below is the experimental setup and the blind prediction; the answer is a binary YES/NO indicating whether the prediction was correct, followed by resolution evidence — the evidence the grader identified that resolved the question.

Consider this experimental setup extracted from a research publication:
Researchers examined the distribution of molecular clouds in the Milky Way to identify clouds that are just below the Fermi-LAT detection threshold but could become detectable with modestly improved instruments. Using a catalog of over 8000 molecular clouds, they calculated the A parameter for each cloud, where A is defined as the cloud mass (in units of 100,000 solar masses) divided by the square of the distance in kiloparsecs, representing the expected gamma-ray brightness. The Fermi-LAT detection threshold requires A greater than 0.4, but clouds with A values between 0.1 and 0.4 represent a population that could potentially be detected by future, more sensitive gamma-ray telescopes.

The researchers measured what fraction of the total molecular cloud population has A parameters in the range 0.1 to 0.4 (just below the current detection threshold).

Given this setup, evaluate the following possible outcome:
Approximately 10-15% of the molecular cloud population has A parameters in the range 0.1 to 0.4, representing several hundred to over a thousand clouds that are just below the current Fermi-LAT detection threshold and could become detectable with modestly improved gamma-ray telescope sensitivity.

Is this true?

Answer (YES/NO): YES